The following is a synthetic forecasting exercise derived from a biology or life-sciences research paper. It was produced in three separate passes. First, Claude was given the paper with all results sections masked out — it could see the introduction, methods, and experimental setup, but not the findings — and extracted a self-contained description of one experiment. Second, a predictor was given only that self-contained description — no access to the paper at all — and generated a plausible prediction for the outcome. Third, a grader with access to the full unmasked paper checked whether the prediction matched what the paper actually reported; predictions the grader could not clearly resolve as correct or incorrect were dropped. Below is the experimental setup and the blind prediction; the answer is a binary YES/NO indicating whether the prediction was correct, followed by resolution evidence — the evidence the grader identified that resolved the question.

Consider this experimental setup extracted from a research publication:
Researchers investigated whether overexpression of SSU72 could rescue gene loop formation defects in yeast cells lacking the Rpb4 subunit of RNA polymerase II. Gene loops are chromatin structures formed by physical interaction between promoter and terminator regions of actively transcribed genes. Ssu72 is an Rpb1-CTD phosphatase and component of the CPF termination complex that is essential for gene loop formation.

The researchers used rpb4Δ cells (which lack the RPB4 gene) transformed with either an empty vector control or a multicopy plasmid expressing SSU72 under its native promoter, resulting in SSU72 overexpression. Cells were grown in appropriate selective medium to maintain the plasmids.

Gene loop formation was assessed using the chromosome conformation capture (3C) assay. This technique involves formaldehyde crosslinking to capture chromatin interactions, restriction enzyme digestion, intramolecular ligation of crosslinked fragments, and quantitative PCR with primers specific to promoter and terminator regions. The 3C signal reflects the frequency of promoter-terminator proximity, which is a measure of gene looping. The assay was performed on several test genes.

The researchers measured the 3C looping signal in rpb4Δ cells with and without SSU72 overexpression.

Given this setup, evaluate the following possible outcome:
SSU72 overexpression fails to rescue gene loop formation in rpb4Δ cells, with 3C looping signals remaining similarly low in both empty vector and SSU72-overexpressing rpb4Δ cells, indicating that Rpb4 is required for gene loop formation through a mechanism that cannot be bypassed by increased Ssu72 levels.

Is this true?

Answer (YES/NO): NO